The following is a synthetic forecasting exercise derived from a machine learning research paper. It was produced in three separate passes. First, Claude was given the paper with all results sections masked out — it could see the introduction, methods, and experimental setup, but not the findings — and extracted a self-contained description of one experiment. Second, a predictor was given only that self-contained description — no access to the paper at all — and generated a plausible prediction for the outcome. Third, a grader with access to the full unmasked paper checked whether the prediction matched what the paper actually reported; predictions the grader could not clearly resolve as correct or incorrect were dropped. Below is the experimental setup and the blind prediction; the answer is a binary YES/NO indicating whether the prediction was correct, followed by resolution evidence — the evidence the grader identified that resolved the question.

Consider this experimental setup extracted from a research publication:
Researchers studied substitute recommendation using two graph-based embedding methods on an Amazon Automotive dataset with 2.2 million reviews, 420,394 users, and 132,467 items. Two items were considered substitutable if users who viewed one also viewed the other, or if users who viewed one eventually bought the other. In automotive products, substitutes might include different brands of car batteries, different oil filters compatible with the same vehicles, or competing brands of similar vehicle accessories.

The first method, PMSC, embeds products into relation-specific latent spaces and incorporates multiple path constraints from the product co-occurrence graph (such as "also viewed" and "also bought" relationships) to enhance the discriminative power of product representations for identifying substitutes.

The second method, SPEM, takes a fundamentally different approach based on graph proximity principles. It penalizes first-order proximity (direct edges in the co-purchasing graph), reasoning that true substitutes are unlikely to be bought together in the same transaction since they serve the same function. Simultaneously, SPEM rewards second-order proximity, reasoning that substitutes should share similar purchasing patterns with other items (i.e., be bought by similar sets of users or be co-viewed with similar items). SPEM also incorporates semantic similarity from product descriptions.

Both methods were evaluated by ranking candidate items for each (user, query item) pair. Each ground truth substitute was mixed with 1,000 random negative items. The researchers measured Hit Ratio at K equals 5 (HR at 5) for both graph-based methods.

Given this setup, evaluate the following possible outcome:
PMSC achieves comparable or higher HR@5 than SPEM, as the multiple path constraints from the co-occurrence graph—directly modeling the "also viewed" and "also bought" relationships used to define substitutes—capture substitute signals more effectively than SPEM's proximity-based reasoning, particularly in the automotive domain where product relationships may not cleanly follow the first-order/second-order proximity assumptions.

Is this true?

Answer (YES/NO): YES